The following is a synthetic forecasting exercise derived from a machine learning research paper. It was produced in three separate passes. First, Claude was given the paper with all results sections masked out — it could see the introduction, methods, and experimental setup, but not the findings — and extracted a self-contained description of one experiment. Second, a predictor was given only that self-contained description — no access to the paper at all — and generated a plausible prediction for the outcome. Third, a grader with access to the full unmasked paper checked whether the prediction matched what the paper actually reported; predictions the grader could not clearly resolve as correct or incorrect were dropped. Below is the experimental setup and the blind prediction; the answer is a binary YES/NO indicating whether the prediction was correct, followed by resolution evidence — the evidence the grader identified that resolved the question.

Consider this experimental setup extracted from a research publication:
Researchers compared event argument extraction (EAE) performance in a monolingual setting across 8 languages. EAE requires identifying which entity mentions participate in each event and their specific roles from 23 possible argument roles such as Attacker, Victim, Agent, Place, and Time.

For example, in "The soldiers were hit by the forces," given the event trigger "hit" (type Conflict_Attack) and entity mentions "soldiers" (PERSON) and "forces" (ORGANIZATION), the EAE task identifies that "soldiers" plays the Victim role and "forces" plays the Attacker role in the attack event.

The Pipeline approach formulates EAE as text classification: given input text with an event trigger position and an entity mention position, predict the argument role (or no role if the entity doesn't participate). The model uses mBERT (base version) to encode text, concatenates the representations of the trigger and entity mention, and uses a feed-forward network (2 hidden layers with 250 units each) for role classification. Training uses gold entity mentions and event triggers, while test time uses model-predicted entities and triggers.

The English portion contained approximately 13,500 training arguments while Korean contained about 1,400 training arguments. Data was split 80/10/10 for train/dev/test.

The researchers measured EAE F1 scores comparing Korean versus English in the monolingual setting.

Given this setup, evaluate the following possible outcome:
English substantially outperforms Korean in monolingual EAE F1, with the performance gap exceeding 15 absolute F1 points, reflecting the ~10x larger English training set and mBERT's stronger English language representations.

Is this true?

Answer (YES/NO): NO